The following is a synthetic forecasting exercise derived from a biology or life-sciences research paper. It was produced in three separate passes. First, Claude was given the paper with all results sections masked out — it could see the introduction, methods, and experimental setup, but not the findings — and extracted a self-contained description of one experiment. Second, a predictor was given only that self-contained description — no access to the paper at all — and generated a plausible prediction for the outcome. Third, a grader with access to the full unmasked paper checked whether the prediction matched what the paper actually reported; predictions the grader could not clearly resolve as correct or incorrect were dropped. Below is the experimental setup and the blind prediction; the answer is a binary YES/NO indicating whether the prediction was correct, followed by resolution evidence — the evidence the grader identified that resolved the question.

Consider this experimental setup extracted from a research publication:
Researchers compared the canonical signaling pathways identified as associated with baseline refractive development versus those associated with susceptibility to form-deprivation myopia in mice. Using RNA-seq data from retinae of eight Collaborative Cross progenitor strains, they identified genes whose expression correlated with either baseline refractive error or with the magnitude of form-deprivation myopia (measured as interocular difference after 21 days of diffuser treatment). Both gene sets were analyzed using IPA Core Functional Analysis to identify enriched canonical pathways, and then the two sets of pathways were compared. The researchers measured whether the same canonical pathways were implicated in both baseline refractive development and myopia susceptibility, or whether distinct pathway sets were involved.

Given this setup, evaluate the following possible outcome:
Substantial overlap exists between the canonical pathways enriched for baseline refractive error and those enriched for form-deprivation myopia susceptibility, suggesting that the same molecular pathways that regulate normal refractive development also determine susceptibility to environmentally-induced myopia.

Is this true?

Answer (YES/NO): NO